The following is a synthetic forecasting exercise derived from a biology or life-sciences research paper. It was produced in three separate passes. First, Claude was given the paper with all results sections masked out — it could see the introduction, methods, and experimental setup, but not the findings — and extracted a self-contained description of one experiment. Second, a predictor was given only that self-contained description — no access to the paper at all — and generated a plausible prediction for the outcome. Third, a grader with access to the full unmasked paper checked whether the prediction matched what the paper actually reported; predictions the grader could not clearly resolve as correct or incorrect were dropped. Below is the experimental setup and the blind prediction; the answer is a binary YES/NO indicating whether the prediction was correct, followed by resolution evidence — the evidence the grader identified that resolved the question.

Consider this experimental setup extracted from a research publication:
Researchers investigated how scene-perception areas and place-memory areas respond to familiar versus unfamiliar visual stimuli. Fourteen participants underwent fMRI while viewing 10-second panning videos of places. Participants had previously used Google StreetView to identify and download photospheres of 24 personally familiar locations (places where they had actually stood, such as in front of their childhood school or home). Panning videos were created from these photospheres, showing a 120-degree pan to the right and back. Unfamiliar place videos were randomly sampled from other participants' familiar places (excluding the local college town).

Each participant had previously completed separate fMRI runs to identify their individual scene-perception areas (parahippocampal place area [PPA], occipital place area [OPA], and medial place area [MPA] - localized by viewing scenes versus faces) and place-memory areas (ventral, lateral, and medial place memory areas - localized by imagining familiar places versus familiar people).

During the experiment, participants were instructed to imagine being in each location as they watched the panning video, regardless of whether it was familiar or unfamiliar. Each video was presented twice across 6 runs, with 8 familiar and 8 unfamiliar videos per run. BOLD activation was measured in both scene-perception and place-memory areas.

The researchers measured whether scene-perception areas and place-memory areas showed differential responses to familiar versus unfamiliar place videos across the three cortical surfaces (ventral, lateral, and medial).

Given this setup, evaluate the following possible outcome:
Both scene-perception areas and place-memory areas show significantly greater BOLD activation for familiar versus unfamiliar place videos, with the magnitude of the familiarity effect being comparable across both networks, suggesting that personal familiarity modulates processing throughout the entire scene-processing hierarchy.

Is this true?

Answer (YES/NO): NO